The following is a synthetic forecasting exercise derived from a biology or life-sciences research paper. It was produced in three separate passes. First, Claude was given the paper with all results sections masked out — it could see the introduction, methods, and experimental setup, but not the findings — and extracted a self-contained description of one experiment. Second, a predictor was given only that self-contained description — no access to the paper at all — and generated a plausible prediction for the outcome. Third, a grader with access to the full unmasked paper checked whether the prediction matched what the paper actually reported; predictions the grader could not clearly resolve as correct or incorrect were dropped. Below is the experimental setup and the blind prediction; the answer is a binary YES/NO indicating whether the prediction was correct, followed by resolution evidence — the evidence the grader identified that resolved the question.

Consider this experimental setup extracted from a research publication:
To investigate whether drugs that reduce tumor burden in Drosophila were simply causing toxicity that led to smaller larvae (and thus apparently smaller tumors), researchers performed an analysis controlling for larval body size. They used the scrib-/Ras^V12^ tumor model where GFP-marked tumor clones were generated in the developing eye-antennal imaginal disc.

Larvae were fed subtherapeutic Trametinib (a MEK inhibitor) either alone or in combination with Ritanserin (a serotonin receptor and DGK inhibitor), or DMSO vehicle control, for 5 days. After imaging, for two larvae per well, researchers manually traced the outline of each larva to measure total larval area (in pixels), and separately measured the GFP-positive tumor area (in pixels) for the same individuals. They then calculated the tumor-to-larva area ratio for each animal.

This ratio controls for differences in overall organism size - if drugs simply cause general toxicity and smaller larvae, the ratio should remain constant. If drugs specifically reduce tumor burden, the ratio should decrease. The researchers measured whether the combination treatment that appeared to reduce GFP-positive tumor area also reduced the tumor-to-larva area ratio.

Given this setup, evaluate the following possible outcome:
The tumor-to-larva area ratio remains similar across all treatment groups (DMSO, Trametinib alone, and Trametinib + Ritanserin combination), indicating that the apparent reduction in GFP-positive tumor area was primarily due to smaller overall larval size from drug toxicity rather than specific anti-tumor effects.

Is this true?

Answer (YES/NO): NO